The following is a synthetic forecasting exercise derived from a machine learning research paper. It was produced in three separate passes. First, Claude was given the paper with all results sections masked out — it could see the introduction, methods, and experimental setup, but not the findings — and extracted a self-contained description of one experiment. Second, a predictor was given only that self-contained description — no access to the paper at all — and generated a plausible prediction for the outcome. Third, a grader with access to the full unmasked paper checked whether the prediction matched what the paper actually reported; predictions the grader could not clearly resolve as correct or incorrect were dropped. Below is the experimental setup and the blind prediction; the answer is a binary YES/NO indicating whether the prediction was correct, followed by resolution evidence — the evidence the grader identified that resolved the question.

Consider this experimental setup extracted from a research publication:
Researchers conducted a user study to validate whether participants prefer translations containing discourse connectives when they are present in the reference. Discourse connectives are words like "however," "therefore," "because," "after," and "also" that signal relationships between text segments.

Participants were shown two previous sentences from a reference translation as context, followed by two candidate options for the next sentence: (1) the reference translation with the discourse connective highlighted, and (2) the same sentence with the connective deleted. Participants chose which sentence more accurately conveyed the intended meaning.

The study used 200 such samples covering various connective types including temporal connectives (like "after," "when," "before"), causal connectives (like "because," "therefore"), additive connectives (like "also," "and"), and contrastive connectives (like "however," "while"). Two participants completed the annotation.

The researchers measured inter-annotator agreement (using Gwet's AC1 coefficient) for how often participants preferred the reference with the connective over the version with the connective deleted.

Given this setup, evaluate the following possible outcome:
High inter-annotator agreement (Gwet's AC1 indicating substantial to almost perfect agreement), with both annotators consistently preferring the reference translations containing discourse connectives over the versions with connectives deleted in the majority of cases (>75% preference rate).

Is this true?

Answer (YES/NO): YES